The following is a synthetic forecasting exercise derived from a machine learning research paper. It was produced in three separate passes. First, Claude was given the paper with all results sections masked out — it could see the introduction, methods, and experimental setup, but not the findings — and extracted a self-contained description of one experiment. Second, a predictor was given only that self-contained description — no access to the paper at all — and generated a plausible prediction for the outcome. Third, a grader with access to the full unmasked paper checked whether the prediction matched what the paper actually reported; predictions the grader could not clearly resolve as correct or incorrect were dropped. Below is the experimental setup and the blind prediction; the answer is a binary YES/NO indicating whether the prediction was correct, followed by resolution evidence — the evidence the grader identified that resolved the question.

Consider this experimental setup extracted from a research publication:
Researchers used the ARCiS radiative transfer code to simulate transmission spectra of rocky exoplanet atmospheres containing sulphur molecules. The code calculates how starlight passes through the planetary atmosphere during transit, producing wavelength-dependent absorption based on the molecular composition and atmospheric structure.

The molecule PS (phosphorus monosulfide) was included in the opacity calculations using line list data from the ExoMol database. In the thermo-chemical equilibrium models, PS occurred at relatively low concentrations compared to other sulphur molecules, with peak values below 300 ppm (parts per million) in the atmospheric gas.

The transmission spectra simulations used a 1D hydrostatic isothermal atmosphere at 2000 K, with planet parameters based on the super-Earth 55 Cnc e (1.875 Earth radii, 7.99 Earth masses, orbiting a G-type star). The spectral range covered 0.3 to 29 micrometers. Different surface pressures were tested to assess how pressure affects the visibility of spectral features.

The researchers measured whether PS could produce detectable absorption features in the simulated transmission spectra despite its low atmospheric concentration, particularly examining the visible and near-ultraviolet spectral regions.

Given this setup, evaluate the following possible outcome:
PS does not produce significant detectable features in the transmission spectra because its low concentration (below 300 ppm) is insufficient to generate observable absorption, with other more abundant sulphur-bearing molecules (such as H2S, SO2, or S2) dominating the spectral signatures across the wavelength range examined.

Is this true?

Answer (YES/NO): NO